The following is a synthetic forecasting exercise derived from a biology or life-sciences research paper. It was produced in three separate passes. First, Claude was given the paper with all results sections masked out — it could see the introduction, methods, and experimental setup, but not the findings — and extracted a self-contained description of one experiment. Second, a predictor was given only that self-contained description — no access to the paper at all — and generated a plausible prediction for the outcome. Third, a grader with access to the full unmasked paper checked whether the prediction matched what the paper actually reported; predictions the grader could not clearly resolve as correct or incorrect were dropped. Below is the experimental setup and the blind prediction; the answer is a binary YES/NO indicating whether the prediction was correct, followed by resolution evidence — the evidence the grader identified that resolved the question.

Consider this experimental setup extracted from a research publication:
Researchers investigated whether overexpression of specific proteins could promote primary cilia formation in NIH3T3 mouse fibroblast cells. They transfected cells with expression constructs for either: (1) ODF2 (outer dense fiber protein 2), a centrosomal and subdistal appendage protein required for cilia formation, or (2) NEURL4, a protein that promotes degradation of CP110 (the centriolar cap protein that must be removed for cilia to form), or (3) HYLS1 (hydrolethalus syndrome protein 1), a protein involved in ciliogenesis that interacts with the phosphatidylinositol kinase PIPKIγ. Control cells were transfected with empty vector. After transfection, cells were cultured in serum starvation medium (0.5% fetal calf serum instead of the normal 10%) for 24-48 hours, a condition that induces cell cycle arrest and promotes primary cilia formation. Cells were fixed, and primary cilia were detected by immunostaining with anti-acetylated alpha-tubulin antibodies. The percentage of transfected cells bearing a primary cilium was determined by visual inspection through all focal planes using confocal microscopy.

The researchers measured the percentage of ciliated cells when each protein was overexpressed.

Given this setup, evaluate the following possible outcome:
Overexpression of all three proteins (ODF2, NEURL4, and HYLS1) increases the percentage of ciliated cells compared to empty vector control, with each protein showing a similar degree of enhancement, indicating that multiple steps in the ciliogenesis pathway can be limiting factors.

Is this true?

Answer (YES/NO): NO